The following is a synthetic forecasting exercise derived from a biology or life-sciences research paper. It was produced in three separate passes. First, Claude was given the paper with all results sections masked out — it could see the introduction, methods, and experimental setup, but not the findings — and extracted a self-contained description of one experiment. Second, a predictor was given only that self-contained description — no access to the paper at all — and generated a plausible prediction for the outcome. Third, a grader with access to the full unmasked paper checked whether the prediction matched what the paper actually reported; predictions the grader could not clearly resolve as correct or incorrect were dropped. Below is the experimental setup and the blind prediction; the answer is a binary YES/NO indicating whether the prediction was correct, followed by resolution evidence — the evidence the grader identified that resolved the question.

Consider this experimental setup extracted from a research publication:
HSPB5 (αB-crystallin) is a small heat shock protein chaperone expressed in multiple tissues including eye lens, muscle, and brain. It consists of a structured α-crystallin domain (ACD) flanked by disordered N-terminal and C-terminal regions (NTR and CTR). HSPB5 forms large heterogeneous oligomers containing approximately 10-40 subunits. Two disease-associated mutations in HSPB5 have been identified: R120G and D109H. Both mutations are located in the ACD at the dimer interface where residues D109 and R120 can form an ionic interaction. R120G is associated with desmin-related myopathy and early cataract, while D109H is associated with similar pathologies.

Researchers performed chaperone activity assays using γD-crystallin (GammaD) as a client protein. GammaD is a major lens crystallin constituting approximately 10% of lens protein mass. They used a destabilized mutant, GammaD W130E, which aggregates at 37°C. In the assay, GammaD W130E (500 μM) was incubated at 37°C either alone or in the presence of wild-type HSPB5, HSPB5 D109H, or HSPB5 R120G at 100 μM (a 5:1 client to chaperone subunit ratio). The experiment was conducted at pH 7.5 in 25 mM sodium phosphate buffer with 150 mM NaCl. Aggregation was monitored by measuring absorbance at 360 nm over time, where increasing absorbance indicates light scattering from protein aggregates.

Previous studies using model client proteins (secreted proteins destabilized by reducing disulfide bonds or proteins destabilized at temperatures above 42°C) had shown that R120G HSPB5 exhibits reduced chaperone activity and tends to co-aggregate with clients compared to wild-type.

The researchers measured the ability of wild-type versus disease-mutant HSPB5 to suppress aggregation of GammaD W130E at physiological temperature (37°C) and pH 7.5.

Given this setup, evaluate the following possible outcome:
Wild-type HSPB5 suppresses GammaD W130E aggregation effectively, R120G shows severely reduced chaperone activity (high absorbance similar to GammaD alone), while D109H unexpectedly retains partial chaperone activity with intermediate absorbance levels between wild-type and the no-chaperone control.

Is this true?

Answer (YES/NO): NO